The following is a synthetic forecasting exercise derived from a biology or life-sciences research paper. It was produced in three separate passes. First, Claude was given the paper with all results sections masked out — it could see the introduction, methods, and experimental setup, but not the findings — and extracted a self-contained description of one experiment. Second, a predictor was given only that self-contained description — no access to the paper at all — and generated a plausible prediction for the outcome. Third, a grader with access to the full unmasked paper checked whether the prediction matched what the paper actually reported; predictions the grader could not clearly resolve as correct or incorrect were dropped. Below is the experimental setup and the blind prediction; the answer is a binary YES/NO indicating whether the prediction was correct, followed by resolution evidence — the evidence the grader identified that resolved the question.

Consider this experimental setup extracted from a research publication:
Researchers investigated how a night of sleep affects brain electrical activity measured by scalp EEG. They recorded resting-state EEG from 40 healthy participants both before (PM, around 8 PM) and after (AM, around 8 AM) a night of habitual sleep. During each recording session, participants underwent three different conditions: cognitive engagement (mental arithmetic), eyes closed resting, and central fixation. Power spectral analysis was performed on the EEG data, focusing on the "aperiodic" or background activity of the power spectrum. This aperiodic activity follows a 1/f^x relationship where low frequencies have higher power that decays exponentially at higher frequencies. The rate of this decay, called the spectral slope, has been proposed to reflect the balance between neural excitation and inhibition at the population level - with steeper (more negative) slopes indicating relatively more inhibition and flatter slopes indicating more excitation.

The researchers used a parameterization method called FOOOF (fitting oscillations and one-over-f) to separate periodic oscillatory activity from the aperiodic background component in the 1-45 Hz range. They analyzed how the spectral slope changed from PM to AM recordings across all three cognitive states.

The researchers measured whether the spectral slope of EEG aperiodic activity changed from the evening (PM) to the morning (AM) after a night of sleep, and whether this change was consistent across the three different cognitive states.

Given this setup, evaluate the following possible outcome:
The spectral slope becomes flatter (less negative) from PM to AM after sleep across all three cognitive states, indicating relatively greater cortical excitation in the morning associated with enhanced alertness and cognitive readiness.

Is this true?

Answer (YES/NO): NO